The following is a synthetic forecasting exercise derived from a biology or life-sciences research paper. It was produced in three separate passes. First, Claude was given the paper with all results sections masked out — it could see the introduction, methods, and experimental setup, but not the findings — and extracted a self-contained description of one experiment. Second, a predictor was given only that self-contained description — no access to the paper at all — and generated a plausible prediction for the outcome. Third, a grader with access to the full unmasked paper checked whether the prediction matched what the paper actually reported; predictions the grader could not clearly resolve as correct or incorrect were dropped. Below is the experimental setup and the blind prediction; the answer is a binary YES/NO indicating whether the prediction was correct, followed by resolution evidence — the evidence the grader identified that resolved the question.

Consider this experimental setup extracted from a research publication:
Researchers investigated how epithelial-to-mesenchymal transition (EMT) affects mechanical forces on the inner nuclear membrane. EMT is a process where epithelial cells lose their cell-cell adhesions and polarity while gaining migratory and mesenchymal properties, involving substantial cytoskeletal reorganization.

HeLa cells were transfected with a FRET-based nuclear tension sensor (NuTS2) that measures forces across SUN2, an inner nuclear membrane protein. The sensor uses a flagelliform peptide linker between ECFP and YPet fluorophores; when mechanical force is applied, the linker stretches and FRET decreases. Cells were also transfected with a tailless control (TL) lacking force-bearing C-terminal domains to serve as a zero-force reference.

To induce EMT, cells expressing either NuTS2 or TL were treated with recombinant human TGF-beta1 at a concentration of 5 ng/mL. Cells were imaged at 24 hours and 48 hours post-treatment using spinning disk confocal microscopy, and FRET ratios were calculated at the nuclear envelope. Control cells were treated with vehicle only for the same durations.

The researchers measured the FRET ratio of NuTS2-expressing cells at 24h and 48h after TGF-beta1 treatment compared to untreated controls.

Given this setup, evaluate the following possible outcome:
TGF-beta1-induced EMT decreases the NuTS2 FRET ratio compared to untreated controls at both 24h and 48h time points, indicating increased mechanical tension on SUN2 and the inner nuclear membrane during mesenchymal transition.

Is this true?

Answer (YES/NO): NO